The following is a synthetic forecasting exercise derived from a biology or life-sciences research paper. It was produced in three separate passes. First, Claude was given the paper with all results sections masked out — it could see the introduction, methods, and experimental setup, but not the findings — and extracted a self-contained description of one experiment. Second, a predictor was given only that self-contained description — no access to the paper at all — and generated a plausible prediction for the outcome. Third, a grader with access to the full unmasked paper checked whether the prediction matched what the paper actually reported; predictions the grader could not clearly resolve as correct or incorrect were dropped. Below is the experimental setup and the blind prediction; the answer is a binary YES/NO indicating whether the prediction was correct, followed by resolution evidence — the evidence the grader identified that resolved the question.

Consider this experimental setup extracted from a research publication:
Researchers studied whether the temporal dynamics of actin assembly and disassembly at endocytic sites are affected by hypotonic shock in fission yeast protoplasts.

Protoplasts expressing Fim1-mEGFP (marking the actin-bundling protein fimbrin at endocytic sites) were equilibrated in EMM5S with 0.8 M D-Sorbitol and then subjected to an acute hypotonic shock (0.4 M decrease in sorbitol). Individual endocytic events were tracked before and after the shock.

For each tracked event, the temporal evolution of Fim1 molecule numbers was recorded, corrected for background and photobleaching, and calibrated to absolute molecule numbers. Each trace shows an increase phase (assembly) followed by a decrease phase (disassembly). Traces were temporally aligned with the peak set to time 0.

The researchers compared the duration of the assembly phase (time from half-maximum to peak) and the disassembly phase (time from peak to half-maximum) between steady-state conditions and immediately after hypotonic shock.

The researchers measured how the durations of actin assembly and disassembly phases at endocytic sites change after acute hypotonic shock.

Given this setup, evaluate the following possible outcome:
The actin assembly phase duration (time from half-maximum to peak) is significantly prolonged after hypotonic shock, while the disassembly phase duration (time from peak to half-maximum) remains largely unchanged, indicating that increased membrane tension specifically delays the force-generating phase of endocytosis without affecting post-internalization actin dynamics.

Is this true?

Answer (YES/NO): NO